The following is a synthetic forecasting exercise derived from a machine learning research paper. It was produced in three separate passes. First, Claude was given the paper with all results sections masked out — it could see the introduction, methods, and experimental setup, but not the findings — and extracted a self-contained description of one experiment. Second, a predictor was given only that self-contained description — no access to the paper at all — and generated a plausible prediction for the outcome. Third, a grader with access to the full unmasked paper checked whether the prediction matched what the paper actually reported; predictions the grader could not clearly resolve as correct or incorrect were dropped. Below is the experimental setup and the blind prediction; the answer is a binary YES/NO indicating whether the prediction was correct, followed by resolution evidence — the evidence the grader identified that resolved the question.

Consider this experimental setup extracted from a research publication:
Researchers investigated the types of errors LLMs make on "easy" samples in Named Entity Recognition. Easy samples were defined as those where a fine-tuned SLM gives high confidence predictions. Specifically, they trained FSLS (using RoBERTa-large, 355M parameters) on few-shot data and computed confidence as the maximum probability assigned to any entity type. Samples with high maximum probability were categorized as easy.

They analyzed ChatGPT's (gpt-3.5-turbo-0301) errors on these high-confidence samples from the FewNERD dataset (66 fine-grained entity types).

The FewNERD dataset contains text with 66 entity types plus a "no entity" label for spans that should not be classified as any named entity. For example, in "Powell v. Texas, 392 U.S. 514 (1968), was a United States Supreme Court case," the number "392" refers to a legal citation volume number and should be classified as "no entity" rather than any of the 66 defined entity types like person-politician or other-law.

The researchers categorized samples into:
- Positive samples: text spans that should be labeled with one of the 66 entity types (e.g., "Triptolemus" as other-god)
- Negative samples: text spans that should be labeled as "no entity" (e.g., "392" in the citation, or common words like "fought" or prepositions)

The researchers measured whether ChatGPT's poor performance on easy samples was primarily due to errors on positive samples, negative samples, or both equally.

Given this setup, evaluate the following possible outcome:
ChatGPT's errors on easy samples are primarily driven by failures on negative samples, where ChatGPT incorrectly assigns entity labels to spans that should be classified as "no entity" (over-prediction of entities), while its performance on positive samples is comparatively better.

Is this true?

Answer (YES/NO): YES